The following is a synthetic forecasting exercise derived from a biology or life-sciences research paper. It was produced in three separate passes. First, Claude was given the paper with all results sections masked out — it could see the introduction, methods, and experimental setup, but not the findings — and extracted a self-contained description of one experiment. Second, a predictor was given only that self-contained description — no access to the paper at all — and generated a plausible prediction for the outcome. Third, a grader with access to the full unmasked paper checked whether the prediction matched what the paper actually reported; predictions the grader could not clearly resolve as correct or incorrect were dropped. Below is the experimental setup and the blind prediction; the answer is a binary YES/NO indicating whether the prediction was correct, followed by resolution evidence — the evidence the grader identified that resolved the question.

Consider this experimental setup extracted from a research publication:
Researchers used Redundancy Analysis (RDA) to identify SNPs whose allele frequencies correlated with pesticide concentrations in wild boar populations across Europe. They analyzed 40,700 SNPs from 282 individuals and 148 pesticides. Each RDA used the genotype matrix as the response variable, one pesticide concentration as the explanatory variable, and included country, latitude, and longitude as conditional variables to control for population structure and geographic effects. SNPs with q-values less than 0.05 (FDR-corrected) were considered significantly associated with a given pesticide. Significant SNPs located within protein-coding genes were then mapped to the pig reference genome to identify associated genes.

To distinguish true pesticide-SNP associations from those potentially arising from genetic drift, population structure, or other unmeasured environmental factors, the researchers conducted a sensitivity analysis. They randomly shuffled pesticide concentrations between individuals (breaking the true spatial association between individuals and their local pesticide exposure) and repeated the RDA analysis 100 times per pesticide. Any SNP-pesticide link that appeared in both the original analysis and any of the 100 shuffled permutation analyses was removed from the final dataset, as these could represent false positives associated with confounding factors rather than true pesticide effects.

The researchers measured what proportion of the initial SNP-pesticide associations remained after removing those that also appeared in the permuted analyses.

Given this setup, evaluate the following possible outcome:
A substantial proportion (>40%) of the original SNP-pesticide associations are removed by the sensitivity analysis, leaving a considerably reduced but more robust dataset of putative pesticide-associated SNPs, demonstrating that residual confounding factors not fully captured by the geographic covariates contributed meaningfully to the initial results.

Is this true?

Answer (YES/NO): NO